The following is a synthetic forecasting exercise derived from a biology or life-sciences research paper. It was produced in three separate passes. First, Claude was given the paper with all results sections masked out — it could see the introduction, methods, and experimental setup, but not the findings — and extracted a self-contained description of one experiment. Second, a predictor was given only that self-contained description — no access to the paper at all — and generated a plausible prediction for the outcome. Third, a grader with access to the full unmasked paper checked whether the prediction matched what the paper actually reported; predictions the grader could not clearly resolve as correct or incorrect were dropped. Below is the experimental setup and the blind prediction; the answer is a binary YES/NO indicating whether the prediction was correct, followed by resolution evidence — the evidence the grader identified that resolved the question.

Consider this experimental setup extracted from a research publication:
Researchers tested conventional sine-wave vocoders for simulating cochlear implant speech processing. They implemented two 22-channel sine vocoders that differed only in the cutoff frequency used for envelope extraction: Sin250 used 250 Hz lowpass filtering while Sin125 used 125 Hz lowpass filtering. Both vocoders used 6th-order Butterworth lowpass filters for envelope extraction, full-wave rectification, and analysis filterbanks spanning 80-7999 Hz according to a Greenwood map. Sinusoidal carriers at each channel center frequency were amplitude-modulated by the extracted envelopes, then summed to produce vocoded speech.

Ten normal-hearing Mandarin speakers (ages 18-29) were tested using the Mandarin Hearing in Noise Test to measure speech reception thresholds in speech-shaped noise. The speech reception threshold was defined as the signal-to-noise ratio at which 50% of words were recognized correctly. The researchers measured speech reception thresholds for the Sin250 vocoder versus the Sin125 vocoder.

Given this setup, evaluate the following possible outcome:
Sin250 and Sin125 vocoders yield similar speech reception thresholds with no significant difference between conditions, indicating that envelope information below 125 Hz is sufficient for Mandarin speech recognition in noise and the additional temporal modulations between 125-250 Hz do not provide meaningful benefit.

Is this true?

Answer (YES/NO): YES